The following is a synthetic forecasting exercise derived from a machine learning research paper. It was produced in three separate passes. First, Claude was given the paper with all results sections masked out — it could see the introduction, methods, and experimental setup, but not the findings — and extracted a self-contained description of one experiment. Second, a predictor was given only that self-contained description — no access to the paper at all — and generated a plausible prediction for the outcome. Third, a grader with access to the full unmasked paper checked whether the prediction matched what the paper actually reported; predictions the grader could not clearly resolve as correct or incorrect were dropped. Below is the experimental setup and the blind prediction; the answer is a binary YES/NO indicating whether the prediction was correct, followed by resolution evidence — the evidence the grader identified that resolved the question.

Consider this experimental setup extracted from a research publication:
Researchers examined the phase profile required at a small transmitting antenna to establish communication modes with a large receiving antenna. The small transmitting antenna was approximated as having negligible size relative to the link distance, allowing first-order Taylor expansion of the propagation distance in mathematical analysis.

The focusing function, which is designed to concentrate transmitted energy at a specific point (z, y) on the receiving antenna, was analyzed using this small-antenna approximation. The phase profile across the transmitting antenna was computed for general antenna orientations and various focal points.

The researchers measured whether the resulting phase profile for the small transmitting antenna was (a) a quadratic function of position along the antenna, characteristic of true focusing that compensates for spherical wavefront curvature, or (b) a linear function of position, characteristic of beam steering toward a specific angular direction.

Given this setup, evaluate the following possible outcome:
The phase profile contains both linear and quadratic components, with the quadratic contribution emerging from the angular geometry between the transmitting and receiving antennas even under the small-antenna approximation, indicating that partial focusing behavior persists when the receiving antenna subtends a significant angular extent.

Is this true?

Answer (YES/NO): NO